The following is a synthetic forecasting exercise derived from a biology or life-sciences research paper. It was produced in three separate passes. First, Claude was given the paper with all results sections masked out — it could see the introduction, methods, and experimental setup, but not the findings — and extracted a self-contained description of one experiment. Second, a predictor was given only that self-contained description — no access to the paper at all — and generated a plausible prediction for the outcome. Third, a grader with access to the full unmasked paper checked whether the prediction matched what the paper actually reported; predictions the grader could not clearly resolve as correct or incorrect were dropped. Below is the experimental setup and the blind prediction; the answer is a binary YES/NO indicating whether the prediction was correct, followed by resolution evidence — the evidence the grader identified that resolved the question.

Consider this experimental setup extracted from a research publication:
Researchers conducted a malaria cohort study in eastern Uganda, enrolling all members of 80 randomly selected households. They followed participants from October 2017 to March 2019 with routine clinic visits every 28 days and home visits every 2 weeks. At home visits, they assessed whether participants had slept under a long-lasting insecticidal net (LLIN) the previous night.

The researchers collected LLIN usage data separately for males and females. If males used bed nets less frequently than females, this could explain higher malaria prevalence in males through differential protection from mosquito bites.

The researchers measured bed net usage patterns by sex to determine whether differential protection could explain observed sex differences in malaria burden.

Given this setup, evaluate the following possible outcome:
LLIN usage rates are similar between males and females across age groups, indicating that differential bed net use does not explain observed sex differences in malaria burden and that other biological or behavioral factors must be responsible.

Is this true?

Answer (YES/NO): YES